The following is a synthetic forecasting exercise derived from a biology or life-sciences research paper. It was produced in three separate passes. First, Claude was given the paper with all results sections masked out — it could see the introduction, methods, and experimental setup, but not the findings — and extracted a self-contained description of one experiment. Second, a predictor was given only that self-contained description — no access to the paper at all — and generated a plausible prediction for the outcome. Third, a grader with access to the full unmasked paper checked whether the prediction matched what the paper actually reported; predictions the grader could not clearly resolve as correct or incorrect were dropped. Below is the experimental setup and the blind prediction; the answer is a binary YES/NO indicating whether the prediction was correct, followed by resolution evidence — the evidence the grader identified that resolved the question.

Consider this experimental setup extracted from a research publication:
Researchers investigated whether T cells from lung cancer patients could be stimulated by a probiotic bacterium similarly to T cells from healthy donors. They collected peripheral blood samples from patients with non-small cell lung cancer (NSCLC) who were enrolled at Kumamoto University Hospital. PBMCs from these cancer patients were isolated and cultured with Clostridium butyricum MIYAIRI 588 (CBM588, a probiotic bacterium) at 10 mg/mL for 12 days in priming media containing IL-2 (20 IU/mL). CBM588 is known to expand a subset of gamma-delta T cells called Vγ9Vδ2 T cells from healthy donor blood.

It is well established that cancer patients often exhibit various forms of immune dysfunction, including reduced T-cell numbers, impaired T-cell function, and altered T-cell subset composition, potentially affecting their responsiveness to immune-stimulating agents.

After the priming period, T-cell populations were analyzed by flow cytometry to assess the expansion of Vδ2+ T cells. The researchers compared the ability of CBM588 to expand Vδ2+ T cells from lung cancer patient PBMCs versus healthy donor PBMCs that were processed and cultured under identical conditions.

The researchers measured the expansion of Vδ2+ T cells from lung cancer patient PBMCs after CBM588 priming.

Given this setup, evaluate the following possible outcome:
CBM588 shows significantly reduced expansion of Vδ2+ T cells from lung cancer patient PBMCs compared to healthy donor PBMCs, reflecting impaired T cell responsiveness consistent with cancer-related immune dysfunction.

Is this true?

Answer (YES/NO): NO